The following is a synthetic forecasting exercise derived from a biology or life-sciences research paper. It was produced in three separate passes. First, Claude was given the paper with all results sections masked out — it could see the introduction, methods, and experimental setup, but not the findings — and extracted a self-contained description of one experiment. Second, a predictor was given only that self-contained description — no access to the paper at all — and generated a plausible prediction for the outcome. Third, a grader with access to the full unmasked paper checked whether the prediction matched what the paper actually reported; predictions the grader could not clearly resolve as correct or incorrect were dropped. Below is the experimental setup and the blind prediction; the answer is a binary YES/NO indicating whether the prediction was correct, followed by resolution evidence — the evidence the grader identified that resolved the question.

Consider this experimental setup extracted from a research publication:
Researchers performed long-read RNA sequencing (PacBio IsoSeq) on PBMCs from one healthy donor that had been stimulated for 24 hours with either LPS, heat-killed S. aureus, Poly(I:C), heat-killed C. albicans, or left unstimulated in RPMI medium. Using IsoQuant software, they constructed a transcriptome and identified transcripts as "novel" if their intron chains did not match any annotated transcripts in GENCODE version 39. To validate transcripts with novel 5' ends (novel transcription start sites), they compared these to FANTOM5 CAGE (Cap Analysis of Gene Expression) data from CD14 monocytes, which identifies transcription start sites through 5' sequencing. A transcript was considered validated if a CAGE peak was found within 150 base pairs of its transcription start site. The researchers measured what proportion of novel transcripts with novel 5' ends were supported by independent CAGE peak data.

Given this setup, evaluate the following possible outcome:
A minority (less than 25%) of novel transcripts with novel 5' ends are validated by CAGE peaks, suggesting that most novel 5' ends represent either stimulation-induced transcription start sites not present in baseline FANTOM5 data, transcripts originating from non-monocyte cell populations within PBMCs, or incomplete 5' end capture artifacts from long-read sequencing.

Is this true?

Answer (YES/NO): NO